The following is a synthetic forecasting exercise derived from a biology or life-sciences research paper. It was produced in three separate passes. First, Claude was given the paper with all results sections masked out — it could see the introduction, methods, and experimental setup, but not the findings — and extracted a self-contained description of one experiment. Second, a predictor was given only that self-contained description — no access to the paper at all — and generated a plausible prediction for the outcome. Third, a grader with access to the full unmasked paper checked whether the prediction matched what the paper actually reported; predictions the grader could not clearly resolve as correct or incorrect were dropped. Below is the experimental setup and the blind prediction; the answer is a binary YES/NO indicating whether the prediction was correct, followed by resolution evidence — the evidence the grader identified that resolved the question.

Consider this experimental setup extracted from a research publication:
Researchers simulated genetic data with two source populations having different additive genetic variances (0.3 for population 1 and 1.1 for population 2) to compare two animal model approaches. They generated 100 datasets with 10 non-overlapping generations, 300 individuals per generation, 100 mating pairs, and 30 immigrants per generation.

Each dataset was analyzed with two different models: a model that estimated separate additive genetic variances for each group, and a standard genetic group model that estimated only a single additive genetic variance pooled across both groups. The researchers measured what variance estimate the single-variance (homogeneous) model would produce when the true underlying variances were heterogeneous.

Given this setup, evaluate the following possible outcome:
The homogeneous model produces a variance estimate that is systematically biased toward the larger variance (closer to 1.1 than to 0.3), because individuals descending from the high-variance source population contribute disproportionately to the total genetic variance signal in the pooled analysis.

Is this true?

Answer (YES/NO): NO